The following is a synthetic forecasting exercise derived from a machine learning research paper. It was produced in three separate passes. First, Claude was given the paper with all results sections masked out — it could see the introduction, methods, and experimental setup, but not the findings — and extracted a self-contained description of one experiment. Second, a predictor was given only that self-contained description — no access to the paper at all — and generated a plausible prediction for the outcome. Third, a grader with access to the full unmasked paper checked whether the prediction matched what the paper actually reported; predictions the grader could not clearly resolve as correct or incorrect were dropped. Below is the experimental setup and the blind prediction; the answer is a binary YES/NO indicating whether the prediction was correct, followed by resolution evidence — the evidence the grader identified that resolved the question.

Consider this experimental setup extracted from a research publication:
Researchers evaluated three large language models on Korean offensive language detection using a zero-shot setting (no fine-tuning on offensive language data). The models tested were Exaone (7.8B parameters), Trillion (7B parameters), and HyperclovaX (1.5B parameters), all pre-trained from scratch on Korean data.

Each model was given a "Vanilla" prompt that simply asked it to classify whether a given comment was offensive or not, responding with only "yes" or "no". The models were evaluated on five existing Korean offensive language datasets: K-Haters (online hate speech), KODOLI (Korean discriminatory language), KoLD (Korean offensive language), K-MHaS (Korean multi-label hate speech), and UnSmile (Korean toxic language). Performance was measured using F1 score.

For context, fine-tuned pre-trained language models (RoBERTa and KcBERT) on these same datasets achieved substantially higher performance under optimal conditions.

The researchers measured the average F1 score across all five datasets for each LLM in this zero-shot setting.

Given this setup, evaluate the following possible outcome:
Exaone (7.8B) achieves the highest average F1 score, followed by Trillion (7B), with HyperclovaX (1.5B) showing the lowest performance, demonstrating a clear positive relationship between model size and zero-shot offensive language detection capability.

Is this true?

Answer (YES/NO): NO